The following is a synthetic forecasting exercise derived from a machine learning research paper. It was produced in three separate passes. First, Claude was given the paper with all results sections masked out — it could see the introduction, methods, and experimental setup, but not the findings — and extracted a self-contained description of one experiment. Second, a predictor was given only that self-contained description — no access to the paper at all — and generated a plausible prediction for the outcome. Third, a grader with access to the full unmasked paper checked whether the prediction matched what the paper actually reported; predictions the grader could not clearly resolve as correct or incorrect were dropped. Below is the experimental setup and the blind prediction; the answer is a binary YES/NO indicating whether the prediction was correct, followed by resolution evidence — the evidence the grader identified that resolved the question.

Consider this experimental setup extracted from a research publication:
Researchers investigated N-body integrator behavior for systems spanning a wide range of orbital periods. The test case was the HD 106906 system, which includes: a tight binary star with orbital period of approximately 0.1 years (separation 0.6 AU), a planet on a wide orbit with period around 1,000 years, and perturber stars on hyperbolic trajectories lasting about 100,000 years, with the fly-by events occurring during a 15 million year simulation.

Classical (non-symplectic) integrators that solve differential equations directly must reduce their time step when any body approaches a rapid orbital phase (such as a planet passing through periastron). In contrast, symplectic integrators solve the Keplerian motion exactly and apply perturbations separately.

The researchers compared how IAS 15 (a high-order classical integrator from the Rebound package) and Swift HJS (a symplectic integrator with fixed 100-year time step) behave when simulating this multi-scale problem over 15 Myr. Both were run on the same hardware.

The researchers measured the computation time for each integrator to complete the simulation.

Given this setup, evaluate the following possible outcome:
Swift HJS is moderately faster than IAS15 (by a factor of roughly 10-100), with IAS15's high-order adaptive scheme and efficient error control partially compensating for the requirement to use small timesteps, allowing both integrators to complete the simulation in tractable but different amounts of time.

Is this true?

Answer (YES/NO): YES